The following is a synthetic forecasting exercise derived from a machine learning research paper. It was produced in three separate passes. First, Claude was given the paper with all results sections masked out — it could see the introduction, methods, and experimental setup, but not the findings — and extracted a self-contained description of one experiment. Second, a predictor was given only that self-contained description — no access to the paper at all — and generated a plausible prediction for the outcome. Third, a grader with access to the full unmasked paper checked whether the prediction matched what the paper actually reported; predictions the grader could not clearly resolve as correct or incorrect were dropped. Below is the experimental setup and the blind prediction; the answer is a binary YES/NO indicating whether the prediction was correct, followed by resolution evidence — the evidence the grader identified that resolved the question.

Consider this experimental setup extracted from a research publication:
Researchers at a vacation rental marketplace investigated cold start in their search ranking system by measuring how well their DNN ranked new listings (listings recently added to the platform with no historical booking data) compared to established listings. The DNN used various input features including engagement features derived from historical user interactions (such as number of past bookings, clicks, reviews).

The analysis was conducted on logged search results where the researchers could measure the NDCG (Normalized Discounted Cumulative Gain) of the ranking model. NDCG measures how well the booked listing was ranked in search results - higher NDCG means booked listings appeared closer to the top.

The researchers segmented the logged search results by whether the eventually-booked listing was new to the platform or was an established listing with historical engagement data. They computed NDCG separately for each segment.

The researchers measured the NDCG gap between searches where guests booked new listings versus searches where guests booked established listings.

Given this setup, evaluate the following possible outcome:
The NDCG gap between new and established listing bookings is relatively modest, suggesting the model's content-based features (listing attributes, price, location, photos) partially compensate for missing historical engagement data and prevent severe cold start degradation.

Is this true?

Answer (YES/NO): NO